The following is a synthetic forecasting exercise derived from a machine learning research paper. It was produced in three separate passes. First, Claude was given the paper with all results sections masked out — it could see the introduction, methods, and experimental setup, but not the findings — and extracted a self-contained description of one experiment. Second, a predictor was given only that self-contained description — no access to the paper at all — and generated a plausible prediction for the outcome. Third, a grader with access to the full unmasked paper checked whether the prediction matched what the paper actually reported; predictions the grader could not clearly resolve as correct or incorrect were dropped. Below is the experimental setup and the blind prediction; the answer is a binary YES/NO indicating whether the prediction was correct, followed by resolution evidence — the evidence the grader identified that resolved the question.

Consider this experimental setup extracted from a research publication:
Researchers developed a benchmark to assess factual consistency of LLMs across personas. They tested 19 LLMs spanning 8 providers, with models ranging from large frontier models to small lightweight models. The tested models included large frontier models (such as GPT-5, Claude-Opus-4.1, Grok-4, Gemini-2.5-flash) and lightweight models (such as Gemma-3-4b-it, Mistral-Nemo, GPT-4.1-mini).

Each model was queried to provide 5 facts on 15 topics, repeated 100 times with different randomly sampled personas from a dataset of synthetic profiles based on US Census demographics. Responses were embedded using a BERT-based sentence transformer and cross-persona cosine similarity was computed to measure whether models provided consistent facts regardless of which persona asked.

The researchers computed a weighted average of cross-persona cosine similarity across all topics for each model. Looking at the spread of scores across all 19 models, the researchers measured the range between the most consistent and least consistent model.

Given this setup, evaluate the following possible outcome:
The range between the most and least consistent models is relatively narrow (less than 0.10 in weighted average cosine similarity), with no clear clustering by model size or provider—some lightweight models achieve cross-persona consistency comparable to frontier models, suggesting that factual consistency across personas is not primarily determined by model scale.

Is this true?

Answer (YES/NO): NO